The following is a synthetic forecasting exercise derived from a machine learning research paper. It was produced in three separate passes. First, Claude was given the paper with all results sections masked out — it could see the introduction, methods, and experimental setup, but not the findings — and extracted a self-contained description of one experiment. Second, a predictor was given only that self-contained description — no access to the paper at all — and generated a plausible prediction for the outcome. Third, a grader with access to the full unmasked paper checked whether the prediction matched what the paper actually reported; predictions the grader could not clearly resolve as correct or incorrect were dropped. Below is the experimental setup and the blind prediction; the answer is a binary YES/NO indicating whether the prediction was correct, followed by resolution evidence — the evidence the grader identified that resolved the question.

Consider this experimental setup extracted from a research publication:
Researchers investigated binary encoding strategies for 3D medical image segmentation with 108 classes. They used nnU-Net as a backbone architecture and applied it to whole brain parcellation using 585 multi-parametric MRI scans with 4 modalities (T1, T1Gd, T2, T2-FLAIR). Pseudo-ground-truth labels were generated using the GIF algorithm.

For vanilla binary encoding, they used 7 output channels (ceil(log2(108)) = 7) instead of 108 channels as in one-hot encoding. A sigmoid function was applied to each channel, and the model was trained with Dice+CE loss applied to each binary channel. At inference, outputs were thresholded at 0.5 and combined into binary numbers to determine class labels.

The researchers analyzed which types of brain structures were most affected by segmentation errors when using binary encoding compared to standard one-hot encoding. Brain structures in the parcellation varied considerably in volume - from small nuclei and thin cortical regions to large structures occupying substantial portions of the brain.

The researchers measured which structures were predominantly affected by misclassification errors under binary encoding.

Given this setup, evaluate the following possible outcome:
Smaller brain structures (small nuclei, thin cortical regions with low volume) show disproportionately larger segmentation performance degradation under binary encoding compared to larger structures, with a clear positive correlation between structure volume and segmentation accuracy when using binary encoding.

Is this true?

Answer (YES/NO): YES